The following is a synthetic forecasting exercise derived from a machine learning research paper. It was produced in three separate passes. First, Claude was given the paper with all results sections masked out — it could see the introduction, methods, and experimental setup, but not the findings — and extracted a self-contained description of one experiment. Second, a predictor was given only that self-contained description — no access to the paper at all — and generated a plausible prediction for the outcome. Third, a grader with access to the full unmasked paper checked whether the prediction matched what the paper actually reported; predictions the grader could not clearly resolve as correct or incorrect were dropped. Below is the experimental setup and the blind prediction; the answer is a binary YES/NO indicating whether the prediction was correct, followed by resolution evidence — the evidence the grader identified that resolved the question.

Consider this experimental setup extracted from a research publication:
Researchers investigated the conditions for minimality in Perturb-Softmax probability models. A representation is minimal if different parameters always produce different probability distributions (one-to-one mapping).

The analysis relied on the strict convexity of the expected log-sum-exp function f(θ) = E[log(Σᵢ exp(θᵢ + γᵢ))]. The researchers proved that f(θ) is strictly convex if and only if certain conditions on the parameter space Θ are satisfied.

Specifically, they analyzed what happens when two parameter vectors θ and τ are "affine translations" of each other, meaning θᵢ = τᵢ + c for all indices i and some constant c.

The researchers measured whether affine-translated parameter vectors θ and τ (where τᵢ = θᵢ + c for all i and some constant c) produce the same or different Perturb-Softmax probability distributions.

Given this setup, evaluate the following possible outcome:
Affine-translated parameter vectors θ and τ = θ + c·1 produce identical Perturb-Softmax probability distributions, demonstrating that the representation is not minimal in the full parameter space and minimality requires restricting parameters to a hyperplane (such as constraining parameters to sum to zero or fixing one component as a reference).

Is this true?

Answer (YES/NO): YES